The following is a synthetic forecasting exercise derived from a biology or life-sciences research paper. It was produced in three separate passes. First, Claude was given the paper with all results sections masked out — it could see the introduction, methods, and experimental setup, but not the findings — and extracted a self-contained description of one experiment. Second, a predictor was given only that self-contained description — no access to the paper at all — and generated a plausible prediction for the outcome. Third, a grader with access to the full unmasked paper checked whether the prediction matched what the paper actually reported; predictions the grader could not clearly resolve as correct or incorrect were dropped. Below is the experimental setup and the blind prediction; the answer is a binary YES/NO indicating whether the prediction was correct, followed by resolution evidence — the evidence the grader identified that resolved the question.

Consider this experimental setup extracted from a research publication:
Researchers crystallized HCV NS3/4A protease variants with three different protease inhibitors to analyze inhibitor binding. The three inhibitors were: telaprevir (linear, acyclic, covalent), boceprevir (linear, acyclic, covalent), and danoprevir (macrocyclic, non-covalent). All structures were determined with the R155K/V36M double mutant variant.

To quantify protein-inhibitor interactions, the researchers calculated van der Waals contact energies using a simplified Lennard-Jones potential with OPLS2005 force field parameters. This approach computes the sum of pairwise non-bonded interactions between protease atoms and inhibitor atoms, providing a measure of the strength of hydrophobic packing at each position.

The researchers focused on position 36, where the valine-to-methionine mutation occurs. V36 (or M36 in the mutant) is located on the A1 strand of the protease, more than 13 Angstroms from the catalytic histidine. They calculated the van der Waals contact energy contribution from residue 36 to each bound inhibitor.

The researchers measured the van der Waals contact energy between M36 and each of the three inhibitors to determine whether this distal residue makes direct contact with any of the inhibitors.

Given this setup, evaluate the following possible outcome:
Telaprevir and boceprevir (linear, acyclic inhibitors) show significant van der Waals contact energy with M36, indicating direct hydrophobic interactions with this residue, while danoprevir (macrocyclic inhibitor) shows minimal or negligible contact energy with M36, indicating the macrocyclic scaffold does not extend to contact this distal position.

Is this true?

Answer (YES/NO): NO